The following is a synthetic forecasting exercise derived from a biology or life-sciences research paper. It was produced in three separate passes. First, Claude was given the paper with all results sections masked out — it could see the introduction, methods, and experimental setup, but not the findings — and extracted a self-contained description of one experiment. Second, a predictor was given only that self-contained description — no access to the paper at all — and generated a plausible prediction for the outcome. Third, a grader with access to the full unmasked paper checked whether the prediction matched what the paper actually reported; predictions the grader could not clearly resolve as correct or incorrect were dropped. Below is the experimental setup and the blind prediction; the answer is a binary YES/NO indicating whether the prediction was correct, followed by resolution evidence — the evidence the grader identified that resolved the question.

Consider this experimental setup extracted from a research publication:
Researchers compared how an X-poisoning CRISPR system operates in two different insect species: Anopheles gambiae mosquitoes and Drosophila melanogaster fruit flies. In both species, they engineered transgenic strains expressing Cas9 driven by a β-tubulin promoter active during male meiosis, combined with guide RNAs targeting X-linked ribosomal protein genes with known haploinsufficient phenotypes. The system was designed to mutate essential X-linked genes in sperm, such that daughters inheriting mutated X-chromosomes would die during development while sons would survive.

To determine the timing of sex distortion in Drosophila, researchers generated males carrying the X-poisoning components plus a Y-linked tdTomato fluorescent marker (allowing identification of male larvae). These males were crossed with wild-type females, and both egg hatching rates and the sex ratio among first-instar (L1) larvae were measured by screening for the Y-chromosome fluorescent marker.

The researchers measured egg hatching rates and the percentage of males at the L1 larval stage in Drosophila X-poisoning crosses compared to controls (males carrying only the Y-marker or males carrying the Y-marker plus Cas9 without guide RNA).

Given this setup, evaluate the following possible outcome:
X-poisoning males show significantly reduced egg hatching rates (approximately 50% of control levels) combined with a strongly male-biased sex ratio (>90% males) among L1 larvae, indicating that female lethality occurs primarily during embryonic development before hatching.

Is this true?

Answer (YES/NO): NO